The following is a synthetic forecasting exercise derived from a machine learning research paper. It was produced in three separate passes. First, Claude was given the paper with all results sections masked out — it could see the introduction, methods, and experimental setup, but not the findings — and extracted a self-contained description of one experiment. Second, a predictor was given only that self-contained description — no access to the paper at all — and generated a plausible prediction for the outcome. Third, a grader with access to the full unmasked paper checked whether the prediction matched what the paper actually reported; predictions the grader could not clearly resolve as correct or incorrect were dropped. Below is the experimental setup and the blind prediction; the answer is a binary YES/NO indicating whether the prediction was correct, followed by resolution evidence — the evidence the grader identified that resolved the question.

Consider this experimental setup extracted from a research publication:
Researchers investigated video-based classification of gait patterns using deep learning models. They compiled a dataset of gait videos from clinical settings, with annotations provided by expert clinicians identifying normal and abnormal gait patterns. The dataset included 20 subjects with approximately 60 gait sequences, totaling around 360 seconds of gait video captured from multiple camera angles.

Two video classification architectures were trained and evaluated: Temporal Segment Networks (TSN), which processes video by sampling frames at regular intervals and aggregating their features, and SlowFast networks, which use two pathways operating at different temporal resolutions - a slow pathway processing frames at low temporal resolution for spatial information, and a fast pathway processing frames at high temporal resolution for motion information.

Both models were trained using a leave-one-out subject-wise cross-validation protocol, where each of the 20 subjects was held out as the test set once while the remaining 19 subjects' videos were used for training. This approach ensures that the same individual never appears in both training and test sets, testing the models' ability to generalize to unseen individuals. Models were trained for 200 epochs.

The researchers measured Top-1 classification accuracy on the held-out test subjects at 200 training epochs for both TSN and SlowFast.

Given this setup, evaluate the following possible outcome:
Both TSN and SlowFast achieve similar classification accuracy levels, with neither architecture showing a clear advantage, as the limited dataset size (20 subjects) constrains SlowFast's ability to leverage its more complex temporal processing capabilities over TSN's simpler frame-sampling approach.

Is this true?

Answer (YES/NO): NO